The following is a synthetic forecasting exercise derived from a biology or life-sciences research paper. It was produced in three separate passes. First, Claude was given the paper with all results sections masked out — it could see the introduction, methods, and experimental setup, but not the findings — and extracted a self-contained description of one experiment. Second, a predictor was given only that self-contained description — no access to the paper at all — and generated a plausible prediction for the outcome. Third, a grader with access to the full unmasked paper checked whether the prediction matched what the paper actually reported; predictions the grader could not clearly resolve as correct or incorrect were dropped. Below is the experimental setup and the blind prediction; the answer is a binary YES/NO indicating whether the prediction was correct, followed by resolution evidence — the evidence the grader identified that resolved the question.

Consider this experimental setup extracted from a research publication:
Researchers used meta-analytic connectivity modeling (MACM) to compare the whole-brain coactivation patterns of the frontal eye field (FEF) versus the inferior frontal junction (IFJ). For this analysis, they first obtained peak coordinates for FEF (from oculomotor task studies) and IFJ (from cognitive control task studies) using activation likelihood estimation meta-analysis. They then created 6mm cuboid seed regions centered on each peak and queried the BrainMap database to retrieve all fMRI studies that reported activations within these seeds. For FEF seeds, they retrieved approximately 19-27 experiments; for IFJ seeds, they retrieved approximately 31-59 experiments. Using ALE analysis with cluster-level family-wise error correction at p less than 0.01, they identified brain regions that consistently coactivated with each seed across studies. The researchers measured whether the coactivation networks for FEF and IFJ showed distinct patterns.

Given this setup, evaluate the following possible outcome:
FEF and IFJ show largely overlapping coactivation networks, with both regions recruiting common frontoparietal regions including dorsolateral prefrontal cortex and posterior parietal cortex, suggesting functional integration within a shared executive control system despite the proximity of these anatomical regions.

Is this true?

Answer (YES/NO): NO